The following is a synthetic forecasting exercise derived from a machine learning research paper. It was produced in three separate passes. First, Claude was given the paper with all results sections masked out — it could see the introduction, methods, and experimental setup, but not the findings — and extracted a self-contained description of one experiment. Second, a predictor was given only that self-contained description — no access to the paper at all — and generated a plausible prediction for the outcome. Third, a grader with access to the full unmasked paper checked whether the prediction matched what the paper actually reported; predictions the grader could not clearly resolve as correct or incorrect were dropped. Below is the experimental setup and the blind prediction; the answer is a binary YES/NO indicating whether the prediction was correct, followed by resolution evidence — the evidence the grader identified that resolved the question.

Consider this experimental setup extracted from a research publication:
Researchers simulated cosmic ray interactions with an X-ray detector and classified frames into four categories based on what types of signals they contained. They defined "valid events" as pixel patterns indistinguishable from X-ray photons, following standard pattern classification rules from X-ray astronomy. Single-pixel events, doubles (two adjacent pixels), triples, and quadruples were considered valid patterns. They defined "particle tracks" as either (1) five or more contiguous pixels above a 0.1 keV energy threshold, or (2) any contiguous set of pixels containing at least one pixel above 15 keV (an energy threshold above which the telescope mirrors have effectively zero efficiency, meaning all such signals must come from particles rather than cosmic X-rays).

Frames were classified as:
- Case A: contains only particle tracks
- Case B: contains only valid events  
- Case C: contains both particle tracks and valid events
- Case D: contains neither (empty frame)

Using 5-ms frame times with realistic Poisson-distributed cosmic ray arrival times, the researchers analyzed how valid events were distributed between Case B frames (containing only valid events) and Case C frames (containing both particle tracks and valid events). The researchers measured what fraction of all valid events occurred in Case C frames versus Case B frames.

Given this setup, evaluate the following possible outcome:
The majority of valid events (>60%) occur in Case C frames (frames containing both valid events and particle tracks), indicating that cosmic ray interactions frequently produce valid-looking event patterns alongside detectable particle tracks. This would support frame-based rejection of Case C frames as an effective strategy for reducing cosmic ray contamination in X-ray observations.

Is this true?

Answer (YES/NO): YES